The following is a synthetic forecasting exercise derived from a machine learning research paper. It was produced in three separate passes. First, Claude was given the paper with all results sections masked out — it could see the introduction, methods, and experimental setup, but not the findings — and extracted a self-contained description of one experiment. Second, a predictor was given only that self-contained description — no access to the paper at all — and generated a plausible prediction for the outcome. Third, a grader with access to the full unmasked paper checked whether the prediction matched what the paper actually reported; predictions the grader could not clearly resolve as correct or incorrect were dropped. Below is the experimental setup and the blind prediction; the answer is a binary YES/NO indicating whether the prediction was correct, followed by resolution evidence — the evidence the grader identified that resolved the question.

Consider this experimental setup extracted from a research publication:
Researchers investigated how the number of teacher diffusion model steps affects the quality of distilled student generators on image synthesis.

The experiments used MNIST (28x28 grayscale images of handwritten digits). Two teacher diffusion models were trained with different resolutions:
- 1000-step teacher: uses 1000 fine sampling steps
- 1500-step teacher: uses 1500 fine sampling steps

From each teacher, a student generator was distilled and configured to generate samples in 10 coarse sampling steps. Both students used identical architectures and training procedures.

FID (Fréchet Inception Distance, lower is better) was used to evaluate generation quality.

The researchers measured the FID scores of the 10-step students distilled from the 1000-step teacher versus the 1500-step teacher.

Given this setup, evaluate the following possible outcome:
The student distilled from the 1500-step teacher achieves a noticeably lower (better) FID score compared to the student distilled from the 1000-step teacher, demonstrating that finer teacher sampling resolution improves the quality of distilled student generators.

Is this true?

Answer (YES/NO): YES